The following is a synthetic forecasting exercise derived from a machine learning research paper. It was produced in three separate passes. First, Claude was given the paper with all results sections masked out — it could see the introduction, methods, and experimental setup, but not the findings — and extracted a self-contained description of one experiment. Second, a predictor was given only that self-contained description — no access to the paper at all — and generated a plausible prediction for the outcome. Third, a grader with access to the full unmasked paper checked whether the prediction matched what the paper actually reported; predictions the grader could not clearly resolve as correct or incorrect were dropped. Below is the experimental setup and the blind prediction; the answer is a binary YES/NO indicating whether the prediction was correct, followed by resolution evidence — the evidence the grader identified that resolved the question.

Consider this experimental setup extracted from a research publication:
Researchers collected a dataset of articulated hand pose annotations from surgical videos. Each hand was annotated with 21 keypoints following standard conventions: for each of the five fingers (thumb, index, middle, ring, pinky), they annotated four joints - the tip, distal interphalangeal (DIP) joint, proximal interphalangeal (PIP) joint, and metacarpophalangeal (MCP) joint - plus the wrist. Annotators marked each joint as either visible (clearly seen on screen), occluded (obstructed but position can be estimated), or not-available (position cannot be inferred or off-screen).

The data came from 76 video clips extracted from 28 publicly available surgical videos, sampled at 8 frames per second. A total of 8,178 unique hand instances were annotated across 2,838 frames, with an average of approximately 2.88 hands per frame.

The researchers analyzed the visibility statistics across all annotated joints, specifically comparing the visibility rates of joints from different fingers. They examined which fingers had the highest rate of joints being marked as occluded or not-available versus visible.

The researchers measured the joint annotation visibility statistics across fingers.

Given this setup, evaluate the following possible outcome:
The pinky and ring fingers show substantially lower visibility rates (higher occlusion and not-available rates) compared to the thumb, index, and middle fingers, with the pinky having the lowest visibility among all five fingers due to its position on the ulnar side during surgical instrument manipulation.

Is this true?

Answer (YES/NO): NO